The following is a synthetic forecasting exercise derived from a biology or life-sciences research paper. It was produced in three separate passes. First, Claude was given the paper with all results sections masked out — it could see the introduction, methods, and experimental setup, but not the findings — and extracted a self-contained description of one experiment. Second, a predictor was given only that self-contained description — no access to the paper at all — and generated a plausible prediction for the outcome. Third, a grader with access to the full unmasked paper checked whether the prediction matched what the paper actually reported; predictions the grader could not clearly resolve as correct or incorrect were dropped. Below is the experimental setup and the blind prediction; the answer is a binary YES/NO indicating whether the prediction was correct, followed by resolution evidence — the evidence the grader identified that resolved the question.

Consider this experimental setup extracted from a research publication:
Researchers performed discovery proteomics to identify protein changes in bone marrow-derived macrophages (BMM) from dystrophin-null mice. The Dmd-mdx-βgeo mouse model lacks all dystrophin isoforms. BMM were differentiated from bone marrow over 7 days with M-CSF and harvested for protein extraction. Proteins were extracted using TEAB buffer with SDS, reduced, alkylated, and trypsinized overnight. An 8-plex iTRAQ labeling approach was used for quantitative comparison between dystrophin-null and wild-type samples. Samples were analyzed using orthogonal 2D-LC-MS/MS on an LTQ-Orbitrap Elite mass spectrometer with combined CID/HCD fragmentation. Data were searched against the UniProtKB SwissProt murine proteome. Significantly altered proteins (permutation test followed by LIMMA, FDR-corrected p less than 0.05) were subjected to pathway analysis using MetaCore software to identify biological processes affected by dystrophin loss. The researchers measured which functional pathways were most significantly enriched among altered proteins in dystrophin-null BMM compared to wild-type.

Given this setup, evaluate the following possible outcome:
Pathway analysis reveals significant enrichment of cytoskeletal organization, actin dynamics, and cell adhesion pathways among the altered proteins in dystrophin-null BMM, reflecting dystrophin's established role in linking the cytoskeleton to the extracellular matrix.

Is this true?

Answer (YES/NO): YES